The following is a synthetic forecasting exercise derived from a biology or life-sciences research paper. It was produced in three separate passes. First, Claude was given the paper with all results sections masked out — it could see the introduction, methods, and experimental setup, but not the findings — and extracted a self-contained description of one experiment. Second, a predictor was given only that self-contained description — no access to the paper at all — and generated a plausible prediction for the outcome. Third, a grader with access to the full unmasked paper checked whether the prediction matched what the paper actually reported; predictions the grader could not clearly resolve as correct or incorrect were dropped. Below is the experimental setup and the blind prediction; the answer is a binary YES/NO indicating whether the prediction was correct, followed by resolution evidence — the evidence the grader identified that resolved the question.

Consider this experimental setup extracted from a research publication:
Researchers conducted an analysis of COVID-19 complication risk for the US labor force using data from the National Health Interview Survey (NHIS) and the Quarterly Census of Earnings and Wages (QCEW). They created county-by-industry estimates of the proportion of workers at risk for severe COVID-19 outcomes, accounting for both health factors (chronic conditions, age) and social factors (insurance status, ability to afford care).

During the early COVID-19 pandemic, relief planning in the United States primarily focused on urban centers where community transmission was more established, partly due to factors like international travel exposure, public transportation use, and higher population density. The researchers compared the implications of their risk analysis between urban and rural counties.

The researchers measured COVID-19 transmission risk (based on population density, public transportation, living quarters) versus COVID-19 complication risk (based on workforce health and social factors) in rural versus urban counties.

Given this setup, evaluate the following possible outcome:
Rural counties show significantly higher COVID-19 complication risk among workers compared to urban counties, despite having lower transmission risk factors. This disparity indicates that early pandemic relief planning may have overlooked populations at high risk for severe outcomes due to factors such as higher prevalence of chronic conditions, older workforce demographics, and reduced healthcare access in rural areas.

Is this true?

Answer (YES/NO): NO